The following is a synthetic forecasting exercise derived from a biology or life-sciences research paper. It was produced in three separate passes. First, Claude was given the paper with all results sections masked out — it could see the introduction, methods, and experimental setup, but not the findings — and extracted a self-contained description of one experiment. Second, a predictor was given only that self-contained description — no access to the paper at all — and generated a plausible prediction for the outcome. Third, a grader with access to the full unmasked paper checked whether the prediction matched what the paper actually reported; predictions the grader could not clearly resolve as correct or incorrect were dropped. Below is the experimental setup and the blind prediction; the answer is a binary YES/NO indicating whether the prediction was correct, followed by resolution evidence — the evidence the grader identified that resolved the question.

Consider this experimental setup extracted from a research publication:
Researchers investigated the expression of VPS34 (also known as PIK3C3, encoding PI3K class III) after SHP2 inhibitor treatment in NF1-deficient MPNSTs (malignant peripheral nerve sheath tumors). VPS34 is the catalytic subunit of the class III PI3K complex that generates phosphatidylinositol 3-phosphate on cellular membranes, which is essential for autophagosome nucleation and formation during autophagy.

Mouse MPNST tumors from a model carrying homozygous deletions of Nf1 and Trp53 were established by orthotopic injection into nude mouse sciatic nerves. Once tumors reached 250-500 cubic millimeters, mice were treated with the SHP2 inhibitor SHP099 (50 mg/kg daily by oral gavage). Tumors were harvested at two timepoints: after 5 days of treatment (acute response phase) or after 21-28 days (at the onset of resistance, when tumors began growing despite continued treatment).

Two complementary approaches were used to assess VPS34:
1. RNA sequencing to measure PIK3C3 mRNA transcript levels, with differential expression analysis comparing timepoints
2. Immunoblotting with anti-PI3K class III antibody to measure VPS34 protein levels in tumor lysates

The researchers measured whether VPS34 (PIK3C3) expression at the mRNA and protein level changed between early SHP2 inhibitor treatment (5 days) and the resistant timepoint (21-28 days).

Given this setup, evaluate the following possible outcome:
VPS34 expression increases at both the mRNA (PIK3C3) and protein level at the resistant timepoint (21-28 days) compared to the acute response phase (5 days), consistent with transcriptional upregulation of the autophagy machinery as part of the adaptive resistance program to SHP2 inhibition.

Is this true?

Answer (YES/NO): YES